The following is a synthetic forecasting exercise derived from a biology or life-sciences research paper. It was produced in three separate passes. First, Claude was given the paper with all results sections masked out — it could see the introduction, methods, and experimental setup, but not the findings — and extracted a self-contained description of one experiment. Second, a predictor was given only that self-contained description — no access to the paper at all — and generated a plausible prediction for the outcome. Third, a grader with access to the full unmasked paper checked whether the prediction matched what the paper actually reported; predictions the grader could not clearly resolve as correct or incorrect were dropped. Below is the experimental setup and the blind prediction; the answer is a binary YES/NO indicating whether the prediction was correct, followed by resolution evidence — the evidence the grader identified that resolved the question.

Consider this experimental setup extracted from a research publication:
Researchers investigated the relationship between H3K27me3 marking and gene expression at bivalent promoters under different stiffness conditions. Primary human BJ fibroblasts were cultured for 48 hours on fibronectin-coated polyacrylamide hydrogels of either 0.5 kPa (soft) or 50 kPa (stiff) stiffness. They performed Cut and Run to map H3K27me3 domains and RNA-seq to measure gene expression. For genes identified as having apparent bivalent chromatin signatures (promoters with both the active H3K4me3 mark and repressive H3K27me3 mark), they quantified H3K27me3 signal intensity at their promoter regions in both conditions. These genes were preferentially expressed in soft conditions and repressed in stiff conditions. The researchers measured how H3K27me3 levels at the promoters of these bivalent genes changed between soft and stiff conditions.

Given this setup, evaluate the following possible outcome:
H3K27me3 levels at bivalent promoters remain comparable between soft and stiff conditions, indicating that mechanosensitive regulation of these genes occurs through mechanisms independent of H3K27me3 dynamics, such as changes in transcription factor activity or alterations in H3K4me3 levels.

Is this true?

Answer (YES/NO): YES